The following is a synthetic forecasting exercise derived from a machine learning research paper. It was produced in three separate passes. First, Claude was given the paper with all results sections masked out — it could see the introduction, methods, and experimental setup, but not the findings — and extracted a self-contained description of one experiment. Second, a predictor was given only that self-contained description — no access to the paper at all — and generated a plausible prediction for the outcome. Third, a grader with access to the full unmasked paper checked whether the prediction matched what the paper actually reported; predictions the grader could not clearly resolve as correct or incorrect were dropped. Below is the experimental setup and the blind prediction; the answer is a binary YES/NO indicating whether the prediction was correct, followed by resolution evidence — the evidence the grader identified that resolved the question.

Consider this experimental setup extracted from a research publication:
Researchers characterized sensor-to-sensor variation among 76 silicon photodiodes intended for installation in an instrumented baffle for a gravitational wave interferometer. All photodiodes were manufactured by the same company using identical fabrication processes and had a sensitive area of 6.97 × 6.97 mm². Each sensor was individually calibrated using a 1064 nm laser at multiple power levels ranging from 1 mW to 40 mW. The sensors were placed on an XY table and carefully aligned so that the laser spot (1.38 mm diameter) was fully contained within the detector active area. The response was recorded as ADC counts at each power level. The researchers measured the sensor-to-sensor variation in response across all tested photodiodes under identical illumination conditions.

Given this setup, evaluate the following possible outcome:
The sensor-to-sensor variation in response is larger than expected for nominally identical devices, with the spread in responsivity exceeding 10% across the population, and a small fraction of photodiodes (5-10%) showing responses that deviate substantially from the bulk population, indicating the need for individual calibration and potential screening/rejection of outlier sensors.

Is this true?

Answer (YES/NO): NO